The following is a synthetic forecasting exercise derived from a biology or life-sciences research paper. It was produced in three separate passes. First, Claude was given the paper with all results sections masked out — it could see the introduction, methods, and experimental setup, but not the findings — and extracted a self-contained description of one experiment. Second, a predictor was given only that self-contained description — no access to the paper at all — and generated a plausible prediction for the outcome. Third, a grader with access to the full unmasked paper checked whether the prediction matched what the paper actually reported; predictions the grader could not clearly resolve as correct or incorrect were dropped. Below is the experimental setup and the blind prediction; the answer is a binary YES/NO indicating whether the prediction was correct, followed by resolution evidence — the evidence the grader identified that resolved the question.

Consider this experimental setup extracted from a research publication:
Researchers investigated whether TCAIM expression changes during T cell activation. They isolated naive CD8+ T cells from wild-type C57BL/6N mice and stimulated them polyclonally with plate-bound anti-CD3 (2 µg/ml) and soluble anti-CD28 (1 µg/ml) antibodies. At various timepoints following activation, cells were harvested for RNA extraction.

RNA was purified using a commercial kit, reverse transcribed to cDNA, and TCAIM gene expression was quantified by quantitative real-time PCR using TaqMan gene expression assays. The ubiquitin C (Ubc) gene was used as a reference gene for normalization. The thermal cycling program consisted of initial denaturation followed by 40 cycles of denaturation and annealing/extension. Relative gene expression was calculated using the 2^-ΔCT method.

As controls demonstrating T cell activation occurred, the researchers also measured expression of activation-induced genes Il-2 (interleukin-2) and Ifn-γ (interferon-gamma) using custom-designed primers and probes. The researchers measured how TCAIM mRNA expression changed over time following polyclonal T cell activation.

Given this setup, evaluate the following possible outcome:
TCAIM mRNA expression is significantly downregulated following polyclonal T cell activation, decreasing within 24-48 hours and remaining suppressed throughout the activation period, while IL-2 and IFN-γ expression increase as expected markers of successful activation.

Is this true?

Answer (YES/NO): YES